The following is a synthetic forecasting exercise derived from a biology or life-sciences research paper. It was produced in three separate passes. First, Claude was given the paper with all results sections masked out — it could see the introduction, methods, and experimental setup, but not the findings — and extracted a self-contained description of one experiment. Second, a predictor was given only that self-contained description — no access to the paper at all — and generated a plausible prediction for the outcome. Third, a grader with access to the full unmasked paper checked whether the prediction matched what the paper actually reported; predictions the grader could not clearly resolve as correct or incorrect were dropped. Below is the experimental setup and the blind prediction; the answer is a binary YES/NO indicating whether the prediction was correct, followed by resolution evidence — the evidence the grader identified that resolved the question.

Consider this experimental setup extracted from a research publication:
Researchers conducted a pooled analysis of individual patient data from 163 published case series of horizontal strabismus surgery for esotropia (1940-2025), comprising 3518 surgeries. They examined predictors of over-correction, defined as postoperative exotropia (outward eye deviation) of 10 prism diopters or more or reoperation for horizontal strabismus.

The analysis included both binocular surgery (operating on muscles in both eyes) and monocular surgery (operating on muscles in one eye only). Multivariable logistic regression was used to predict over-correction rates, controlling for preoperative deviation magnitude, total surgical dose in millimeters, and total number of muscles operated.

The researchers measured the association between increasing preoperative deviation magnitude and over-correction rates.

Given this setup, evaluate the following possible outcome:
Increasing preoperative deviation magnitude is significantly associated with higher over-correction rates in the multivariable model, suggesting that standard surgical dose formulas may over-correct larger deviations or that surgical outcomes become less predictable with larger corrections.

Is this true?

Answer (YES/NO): NO